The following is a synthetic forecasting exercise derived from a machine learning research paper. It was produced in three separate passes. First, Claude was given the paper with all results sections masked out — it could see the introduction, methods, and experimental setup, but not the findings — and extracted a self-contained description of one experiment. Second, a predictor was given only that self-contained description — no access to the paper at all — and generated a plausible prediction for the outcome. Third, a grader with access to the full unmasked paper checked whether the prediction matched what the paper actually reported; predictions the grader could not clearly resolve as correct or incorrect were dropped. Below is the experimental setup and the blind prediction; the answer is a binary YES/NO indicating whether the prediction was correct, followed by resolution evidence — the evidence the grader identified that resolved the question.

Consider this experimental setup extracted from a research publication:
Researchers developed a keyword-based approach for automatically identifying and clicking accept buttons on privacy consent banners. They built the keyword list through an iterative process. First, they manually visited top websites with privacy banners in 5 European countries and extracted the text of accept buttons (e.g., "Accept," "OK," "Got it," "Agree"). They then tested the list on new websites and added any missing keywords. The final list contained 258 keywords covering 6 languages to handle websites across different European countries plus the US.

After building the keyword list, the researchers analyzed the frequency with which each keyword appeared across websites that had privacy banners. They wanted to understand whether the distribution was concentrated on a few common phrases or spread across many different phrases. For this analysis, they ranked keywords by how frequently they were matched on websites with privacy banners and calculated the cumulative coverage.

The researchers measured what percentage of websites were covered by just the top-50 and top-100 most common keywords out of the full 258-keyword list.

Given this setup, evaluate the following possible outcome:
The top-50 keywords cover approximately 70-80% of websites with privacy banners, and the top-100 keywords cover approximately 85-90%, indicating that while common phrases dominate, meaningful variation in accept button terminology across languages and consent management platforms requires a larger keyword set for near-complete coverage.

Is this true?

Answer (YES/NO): NO